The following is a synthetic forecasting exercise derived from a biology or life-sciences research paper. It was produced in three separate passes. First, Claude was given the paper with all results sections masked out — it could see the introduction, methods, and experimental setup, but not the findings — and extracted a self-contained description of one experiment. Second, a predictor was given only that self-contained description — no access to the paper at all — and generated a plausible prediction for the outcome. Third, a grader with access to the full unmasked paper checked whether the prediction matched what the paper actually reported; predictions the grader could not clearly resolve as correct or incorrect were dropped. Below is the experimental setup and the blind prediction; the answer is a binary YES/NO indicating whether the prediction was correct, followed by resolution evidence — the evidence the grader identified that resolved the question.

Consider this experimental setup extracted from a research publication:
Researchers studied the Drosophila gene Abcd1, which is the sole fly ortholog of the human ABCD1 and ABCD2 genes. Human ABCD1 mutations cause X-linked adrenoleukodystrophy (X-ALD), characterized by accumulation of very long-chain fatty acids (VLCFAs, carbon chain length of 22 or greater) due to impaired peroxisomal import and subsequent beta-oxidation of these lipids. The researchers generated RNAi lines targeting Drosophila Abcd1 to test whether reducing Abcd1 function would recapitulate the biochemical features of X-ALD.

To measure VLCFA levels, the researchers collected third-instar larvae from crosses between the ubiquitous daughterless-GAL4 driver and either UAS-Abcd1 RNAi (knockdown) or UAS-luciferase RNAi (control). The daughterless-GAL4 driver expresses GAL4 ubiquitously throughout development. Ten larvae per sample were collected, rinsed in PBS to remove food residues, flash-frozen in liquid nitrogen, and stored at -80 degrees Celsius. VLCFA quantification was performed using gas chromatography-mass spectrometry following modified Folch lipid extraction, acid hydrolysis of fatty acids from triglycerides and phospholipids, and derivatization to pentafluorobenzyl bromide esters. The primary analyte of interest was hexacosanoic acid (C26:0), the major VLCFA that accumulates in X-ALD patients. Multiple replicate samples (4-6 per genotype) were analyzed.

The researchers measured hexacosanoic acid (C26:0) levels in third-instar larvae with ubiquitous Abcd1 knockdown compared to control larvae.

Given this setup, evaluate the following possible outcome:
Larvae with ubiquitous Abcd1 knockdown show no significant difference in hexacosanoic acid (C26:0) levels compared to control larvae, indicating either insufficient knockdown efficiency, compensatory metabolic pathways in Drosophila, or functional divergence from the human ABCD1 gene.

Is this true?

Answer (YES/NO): NO